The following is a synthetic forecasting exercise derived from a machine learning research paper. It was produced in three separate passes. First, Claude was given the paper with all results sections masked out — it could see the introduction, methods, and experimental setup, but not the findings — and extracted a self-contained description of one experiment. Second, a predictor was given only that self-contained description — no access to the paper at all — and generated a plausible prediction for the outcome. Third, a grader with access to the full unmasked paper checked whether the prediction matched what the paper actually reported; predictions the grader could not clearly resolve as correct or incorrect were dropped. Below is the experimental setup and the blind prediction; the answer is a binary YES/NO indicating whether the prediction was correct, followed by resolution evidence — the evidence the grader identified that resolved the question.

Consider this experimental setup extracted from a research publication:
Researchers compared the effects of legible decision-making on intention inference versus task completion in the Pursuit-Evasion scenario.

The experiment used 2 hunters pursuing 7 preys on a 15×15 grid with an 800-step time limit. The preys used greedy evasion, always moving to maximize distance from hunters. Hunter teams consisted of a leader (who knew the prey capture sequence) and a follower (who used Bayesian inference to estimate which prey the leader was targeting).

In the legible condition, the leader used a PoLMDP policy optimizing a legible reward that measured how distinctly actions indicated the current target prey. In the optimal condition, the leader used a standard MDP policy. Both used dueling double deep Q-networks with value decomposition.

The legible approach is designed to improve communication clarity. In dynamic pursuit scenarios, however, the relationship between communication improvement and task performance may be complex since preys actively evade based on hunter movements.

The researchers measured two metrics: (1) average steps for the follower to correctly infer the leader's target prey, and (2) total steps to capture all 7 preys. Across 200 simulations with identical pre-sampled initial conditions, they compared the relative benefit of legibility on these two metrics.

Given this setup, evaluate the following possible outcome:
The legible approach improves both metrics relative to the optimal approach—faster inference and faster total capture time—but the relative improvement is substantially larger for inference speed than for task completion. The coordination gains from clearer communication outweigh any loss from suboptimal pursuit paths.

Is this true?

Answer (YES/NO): NO